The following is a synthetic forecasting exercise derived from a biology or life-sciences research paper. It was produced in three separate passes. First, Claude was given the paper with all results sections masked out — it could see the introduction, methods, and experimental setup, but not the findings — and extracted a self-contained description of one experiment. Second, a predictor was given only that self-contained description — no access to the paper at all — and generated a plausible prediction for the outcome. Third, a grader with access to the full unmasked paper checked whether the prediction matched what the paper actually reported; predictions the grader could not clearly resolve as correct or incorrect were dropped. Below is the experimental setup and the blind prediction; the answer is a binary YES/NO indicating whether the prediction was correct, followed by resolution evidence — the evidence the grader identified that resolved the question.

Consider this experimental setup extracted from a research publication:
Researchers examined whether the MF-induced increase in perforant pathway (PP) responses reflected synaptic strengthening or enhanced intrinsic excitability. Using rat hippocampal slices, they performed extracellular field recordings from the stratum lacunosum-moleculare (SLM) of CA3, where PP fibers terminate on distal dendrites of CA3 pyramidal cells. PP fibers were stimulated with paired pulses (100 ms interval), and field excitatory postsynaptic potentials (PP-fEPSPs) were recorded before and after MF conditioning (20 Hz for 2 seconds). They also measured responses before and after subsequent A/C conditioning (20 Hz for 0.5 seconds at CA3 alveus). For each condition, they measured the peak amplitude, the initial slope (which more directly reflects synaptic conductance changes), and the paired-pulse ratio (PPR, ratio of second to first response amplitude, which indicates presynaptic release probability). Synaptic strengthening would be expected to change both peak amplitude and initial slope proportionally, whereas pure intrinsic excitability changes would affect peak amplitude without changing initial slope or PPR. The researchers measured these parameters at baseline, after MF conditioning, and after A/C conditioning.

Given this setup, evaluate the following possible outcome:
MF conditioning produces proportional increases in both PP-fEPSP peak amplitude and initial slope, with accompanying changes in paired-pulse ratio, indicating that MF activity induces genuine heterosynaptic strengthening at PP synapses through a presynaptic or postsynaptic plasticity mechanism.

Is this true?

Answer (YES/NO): NO